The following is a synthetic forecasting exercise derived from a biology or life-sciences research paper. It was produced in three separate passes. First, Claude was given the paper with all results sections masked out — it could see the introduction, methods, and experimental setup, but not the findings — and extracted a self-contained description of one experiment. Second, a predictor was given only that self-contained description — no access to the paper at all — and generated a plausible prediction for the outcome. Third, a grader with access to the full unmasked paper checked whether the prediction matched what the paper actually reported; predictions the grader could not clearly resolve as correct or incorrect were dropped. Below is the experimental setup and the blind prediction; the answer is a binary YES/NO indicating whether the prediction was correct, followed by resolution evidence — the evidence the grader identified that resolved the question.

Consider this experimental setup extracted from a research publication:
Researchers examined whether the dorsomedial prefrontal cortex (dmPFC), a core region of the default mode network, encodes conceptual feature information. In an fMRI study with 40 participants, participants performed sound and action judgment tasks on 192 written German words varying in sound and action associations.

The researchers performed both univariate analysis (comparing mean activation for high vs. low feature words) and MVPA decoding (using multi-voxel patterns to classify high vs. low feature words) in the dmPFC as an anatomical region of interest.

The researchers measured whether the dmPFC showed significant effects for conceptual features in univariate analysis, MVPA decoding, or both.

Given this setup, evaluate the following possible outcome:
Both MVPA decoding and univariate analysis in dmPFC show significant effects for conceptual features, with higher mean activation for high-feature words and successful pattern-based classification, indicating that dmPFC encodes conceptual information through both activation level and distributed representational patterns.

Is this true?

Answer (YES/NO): NO